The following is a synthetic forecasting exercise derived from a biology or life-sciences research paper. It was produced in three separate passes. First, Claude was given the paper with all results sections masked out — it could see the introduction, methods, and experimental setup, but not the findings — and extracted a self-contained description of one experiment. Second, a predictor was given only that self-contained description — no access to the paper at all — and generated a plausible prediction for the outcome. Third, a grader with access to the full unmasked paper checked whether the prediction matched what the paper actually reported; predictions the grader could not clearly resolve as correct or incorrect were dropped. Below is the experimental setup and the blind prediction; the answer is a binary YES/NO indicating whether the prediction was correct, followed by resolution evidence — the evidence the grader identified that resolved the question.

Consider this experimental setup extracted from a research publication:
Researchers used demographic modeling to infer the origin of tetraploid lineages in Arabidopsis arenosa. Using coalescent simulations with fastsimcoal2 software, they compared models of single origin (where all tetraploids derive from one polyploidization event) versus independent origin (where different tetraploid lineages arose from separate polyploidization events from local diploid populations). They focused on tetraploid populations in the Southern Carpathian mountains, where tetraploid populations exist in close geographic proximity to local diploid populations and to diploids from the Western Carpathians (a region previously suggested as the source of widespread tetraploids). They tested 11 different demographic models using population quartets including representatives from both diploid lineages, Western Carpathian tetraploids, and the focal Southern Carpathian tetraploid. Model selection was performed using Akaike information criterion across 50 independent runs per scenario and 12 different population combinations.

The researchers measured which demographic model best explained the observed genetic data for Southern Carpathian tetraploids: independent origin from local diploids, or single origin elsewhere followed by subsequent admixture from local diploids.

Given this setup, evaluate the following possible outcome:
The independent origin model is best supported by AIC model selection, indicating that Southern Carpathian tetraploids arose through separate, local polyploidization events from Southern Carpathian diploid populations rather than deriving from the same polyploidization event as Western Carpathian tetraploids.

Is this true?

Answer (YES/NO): NO